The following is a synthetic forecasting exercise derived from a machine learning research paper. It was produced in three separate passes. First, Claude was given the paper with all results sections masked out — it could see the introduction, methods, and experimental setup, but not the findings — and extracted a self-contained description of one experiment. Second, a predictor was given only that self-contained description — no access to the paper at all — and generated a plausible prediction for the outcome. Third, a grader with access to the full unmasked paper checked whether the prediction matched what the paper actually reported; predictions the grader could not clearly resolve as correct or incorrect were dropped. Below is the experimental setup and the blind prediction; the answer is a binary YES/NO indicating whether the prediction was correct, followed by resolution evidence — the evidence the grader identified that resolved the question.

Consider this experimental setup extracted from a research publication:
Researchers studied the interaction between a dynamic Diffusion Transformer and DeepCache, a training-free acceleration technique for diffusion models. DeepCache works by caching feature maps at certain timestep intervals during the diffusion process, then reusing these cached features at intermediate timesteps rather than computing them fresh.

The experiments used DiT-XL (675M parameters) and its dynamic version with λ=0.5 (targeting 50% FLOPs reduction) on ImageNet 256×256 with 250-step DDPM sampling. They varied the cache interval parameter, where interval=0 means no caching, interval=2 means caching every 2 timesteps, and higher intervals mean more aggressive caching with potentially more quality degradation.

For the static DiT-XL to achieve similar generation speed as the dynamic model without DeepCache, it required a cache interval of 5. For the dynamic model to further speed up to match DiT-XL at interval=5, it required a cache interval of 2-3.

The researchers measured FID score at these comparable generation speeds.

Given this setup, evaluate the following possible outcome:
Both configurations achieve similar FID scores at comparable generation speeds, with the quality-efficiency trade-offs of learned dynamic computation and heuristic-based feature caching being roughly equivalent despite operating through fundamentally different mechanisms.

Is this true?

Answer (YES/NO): NO